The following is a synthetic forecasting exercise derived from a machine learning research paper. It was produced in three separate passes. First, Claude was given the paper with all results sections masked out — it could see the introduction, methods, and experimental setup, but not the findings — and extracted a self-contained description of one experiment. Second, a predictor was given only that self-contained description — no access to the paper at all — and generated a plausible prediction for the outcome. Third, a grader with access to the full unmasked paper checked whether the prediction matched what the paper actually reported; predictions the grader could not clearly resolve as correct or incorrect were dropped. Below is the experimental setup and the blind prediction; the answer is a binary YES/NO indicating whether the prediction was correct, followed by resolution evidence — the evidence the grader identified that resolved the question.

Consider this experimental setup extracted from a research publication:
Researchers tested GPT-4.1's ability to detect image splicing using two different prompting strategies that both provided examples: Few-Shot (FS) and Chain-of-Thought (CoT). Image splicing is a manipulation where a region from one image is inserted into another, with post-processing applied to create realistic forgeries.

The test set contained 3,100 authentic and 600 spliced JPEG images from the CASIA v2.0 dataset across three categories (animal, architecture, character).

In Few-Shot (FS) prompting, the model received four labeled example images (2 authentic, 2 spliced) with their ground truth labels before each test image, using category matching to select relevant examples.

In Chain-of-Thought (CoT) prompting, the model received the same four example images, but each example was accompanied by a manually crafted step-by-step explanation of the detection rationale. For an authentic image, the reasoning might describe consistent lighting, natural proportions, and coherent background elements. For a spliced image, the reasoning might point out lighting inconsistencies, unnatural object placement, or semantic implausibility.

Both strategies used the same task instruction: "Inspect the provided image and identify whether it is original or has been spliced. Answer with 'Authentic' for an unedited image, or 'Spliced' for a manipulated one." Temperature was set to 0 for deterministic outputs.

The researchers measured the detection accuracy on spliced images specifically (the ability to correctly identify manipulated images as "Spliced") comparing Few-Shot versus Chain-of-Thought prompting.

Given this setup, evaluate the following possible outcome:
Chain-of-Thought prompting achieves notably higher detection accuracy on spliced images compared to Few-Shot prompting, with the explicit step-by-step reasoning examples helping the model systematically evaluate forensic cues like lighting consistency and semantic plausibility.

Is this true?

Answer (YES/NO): YES